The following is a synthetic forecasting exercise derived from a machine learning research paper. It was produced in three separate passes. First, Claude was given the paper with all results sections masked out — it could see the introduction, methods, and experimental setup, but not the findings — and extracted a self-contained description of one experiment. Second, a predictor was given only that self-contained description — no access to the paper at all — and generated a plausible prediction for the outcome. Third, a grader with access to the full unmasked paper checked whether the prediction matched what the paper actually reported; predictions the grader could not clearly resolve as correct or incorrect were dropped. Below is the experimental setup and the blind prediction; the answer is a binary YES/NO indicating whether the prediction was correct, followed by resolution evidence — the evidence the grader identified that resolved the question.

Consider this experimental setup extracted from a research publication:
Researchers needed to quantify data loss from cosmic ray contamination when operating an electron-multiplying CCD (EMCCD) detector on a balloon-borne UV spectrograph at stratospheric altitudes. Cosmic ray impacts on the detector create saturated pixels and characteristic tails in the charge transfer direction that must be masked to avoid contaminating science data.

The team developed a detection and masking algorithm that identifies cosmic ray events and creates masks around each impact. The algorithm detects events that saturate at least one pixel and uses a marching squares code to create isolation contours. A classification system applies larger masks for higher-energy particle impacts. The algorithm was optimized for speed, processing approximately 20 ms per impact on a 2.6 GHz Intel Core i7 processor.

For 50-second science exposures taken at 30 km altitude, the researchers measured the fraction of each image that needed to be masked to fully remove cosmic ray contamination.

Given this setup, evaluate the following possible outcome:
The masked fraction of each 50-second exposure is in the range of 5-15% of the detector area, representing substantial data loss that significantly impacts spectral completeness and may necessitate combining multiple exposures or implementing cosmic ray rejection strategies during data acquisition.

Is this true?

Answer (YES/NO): NO